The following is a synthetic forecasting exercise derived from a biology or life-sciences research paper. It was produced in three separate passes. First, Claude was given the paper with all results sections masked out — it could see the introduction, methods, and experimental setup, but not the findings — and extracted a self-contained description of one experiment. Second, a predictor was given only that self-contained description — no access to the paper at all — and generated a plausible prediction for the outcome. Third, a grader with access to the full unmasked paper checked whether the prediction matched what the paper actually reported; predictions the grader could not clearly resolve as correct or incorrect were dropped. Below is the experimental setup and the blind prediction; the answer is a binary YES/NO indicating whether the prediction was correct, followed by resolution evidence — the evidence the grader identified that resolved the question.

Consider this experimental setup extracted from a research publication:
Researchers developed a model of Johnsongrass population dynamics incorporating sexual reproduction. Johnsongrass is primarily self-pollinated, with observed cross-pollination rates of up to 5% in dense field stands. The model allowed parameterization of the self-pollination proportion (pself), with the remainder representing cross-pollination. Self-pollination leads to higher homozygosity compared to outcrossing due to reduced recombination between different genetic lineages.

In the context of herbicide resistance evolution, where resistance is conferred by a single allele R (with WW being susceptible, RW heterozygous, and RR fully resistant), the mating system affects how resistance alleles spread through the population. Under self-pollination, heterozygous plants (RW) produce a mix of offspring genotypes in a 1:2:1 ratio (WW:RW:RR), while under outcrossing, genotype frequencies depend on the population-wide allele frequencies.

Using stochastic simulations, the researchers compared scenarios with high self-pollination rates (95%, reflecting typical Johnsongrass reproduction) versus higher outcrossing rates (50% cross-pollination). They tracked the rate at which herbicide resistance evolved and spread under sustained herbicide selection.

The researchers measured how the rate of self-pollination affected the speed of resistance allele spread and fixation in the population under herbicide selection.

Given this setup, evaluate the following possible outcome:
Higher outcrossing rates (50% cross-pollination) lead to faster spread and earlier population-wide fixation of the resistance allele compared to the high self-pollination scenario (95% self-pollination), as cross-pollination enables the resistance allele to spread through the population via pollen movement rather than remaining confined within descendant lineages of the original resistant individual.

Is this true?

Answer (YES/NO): NO